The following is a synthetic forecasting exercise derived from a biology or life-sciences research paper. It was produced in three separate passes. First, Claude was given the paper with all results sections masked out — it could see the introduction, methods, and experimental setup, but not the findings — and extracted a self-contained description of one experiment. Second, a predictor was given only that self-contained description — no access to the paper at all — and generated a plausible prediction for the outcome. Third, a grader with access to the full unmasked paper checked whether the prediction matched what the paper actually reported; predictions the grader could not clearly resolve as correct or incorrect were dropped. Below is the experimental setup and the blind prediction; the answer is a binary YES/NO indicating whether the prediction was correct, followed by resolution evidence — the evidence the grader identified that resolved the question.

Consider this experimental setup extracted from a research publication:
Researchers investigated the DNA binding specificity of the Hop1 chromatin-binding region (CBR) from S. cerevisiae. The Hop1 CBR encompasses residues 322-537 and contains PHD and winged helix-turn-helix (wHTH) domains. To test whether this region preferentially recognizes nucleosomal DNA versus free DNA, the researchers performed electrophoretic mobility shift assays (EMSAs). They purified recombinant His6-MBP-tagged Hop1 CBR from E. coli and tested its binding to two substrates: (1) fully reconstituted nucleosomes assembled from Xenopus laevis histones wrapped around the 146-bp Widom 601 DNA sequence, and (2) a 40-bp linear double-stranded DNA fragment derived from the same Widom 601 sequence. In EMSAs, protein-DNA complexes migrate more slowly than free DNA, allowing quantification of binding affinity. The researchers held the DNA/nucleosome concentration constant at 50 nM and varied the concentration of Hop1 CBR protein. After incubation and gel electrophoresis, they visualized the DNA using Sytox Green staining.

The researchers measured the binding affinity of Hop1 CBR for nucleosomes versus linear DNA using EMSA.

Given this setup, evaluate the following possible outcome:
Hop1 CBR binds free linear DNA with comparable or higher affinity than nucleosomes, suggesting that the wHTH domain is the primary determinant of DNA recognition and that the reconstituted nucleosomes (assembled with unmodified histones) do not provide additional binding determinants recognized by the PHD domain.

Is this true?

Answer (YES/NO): NO